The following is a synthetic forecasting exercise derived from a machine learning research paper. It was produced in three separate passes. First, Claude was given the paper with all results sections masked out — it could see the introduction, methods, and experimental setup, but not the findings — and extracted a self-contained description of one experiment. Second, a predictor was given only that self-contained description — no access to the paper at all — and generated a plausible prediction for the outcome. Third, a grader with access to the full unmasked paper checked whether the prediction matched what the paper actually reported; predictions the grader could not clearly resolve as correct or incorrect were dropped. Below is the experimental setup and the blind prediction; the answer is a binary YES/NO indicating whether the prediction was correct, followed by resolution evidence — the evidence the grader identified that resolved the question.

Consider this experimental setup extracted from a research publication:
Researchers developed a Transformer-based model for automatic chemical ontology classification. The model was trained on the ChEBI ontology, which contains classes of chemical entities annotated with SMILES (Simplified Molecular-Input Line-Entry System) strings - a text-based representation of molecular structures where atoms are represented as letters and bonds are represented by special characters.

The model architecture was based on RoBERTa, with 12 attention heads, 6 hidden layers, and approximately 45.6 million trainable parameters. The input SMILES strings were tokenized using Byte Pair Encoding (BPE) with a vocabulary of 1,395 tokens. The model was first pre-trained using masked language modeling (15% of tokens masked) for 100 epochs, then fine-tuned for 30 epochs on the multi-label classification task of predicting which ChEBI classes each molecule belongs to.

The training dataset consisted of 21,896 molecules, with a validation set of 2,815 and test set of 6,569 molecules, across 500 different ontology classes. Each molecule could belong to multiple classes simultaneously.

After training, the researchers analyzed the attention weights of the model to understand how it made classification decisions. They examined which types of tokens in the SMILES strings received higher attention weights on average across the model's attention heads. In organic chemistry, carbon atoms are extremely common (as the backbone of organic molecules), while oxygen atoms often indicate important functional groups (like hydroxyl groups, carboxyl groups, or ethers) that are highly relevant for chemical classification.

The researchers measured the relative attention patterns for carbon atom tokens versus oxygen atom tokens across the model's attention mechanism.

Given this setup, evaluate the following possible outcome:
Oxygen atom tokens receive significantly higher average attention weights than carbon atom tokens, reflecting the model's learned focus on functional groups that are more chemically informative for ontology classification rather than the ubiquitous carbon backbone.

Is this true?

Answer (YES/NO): YES